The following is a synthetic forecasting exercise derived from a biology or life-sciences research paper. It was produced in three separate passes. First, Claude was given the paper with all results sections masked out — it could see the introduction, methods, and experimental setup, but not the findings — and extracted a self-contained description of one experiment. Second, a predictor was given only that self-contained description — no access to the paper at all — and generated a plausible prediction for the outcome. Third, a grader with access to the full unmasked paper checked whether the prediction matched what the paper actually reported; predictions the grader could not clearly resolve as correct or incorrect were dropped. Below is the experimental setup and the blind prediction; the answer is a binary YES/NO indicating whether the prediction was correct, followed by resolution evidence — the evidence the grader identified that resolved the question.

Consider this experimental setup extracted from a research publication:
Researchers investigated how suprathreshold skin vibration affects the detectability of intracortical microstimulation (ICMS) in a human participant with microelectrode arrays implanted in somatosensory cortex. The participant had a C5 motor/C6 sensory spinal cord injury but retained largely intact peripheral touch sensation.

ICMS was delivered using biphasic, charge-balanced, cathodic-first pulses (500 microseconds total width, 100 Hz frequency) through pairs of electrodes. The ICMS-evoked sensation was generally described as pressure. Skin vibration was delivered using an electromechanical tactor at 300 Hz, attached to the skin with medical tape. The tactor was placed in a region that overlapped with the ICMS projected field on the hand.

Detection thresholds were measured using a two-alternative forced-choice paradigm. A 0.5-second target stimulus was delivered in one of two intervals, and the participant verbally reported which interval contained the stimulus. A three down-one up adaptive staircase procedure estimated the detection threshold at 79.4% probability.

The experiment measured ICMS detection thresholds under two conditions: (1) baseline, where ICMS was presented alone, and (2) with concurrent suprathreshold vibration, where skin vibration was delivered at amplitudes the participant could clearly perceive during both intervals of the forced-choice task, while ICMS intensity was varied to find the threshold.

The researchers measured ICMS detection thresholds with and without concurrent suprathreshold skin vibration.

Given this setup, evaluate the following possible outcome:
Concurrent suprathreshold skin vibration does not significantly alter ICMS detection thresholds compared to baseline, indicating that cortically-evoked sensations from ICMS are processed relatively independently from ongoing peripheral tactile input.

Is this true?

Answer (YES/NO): NO